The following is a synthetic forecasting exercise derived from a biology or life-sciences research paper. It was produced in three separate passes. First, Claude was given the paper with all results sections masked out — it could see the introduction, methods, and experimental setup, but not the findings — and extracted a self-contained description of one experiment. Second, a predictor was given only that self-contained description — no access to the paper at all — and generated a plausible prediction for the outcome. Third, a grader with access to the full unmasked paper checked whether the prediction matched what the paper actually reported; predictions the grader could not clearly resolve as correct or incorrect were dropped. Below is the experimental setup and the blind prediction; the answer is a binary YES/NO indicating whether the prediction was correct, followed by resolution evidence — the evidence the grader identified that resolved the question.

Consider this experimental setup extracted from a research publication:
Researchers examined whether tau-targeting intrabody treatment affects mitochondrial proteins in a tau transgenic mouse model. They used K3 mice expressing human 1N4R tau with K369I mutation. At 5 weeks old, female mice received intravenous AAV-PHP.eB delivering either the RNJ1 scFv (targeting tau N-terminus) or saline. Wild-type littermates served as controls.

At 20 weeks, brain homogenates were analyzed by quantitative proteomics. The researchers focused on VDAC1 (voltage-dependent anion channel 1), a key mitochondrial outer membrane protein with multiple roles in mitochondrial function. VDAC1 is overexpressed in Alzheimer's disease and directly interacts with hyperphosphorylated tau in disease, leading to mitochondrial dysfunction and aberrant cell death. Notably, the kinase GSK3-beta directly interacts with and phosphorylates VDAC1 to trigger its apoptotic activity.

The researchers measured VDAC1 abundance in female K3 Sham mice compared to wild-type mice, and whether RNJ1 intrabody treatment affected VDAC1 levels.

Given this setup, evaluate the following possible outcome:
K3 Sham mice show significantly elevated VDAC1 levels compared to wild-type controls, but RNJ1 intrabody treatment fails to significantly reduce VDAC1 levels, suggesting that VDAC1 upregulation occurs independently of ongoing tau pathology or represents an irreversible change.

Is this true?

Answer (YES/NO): NO